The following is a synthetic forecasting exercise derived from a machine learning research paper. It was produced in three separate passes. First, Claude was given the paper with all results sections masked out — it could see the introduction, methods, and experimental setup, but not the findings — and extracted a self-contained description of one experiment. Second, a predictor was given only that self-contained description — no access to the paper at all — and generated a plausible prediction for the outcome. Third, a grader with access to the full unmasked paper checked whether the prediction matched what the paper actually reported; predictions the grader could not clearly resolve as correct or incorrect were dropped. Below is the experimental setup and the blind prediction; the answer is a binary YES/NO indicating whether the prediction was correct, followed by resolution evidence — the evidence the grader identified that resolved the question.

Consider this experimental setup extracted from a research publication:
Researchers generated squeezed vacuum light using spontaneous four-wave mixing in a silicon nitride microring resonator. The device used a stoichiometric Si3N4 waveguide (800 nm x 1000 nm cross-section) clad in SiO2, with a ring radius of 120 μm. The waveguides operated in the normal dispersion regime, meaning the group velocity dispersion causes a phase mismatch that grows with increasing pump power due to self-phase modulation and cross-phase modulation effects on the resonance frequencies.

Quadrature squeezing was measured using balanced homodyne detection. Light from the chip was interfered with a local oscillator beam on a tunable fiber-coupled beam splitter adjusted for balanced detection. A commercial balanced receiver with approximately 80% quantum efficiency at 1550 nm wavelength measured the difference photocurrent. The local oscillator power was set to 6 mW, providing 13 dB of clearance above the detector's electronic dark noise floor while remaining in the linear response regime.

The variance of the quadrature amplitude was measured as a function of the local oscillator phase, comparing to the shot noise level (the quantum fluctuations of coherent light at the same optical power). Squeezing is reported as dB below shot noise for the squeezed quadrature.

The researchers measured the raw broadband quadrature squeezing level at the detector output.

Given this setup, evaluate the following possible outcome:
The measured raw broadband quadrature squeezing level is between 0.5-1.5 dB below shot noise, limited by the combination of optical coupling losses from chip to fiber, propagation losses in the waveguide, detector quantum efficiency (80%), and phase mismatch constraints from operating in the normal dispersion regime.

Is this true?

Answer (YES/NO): YES